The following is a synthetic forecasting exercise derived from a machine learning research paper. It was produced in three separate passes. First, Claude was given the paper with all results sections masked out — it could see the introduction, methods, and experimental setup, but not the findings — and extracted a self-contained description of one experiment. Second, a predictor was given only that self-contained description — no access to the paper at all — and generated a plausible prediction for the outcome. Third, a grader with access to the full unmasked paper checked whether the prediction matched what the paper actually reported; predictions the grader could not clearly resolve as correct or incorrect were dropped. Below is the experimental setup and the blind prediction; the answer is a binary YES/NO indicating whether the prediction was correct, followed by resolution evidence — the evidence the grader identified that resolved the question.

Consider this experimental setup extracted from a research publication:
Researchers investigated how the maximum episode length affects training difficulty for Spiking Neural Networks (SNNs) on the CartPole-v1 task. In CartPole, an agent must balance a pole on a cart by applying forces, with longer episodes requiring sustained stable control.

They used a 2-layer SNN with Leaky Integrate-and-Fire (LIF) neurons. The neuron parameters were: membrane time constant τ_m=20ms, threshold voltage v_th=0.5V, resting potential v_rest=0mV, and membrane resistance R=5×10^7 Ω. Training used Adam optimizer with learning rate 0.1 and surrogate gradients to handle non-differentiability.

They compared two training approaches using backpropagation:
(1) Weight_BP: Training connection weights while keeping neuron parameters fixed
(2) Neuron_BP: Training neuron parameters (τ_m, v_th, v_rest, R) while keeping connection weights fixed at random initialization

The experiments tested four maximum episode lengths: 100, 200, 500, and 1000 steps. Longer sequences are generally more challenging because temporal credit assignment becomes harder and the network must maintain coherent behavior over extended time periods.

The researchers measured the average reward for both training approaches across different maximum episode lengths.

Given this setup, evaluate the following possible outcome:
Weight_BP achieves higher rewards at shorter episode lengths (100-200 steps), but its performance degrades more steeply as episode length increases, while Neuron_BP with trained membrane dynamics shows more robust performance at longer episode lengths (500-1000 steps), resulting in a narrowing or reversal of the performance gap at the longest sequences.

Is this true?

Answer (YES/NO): NO